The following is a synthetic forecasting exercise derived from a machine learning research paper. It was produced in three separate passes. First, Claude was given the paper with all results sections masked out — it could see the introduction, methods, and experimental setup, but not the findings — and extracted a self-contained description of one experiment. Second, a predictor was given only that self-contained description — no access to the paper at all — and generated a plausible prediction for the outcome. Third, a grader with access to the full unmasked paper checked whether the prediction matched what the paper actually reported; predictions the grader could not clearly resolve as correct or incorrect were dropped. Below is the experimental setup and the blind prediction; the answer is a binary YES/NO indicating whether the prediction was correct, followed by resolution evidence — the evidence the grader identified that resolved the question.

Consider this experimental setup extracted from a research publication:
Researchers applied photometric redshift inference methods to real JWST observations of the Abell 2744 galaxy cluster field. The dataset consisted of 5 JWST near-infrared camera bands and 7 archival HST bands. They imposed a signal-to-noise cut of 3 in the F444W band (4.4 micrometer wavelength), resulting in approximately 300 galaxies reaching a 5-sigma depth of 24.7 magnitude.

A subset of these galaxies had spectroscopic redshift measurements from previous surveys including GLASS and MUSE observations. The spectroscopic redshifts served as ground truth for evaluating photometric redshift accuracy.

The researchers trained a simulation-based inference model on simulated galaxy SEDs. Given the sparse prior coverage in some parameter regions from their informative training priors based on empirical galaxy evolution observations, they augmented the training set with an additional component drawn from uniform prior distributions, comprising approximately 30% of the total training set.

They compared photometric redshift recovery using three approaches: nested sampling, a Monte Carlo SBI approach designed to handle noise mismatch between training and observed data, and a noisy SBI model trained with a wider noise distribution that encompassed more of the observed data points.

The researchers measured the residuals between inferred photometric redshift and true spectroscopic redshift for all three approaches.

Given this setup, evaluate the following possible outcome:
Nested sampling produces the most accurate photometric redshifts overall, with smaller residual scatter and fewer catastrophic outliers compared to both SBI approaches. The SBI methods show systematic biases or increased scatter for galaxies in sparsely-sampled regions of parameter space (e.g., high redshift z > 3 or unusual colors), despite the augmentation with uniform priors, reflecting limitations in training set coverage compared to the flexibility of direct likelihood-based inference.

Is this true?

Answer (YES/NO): NO